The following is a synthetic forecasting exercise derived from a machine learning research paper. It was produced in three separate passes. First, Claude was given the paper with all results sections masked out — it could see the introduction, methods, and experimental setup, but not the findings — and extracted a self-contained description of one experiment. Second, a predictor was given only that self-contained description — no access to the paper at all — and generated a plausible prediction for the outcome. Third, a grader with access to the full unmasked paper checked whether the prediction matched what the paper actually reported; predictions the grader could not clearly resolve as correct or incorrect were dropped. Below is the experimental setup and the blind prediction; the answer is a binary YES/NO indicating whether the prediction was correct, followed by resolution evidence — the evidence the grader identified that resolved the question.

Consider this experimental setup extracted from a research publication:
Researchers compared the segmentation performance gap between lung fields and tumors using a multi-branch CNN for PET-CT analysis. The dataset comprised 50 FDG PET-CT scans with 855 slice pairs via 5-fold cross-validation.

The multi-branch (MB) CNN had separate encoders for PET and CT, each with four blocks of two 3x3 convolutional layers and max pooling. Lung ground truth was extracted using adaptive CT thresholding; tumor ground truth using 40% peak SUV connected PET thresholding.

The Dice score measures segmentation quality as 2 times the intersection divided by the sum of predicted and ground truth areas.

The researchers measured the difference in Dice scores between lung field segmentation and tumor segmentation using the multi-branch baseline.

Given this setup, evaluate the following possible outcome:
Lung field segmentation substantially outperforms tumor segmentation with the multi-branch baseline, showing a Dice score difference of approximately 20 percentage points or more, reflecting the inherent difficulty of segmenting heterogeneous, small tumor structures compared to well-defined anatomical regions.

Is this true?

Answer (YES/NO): YES